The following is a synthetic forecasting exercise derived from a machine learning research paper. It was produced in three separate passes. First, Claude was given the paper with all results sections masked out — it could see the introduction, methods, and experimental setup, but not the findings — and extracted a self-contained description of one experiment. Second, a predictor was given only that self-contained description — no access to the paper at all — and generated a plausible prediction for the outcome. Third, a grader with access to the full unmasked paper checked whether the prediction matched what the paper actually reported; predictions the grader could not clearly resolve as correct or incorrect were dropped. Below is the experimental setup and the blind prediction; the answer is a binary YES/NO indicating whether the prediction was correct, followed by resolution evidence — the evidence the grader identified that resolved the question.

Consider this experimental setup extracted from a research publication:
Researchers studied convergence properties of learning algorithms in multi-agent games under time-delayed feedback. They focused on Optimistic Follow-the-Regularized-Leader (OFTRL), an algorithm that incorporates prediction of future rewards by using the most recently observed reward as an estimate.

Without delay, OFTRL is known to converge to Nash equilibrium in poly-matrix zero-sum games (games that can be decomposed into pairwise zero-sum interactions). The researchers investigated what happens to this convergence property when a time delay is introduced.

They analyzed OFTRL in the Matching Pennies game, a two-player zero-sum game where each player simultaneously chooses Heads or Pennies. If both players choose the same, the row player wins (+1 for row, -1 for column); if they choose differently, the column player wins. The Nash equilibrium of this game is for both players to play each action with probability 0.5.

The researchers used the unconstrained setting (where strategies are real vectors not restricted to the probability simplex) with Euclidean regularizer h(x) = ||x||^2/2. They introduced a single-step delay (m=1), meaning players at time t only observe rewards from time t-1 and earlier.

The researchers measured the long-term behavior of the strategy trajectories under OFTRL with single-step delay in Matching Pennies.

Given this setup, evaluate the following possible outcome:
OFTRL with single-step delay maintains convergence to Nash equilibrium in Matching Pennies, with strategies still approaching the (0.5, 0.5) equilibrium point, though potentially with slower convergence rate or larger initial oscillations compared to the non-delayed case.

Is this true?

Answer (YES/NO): NO